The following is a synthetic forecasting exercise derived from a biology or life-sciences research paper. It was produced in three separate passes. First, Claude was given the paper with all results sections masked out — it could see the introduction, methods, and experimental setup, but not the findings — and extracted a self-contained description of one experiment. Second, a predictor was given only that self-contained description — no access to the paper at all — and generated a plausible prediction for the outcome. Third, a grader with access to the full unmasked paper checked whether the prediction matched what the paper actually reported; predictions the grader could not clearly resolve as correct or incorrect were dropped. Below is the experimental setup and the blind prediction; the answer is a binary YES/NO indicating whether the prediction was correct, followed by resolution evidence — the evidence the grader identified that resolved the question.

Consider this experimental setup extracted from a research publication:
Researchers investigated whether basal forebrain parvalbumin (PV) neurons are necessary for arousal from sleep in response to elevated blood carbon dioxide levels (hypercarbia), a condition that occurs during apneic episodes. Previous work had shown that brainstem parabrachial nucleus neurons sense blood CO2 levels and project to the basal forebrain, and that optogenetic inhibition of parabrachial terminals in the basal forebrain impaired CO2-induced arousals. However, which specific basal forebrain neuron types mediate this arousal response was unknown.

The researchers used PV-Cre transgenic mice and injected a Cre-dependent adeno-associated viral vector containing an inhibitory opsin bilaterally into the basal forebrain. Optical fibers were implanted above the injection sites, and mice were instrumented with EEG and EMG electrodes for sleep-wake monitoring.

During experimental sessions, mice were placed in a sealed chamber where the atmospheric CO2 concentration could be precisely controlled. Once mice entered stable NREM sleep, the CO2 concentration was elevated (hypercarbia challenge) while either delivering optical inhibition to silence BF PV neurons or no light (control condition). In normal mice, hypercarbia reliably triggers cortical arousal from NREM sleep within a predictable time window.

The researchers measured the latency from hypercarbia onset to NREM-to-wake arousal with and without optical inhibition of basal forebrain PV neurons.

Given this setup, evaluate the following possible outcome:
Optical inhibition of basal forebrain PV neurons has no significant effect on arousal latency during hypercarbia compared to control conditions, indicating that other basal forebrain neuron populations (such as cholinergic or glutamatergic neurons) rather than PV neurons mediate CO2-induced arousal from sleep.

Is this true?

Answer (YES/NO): NO